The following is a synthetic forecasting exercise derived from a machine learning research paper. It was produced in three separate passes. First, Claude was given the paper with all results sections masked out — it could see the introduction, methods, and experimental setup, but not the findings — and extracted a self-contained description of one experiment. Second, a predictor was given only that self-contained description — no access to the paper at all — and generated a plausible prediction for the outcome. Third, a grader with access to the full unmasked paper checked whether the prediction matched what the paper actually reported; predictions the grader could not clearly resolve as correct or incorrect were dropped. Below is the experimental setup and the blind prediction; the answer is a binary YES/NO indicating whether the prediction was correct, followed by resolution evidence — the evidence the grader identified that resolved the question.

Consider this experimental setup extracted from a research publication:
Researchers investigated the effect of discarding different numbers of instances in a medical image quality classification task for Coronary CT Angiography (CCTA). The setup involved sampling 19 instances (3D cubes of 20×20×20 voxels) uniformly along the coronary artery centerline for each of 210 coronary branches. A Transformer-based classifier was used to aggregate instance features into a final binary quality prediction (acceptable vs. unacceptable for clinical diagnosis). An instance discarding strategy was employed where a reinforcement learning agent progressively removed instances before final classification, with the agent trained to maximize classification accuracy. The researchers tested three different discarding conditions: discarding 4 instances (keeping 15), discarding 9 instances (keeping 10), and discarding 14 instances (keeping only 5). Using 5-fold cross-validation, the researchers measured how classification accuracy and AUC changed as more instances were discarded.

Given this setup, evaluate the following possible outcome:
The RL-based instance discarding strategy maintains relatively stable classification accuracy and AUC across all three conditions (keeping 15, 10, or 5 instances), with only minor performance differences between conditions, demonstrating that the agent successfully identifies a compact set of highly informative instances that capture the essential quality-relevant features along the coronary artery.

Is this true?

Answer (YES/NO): NO